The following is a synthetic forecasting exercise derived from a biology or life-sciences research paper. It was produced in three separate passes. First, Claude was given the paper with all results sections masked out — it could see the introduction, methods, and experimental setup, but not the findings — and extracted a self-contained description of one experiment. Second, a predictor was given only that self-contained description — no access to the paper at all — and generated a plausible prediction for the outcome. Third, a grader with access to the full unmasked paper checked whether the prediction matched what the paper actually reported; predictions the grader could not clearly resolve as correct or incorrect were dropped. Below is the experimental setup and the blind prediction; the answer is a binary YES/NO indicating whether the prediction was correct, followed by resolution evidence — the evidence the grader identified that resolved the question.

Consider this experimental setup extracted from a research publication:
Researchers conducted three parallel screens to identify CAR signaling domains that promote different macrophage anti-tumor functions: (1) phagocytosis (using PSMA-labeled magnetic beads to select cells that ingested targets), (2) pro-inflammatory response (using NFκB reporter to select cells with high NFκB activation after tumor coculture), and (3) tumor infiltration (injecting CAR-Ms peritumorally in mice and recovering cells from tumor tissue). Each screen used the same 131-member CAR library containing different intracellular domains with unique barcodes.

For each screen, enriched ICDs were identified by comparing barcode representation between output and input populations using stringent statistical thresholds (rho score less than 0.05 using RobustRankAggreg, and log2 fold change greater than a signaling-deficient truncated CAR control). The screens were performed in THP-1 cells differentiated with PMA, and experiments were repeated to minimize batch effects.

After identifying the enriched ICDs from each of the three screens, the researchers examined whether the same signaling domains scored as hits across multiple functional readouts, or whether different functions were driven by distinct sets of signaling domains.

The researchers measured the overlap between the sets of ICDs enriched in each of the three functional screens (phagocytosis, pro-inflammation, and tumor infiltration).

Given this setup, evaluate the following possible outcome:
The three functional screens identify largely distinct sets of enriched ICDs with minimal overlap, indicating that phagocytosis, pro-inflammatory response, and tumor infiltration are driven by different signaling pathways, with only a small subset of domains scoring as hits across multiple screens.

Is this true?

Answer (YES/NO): YES